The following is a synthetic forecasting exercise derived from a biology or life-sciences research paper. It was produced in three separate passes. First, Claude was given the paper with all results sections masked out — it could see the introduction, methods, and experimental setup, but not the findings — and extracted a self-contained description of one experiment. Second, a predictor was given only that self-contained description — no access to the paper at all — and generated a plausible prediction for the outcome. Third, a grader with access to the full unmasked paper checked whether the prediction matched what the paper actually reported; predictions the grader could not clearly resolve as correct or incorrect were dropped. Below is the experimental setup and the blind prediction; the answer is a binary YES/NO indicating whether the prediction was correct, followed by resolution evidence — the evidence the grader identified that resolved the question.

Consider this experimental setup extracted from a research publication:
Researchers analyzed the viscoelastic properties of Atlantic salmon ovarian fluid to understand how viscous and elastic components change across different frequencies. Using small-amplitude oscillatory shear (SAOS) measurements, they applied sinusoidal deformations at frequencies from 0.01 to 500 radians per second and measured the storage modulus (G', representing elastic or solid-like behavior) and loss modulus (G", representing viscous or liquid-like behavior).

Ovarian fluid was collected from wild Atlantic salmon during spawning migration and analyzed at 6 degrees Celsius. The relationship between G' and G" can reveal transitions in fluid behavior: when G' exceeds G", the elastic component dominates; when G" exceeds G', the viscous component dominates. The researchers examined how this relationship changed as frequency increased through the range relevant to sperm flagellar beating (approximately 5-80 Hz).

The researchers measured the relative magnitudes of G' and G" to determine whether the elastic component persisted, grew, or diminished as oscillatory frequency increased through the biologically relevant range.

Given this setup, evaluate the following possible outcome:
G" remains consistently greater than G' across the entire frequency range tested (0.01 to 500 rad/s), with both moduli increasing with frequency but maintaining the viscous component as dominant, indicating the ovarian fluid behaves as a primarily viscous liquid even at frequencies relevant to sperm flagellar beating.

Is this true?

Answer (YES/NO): NO